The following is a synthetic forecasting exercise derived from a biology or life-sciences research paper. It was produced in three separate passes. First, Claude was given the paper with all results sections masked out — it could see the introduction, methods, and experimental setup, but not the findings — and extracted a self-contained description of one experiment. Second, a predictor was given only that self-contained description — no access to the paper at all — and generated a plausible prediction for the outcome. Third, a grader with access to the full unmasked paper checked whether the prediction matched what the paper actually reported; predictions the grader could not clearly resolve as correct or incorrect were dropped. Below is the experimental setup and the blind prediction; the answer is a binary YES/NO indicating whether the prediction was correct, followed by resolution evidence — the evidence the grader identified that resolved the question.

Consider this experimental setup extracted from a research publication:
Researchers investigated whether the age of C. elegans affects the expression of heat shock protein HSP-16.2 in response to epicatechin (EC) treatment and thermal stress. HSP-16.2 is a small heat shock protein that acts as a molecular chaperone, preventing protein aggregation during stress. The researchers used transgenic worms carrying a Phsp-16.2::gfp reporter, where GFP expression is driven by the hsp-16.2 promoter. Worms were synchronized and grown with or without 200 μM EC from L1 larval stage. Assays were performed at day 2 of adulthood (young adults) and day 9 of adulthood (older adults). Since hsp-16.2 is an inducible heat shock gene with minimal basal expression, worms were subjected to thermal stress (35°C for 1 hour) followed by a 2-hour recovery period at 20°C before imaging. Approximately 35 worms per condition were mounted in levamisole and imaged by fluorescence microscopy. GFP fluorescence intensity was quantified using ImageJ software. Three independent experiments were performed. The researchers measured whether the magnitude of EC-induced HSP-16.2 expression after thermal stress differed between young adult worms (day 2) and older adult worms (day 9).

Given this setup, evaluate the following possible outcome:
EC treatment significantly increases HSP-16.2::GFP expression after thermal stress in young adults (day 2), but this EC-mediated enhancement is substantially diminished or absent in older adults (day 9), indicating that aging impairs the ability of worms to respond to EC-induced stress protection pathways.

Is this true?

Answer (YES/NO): NO